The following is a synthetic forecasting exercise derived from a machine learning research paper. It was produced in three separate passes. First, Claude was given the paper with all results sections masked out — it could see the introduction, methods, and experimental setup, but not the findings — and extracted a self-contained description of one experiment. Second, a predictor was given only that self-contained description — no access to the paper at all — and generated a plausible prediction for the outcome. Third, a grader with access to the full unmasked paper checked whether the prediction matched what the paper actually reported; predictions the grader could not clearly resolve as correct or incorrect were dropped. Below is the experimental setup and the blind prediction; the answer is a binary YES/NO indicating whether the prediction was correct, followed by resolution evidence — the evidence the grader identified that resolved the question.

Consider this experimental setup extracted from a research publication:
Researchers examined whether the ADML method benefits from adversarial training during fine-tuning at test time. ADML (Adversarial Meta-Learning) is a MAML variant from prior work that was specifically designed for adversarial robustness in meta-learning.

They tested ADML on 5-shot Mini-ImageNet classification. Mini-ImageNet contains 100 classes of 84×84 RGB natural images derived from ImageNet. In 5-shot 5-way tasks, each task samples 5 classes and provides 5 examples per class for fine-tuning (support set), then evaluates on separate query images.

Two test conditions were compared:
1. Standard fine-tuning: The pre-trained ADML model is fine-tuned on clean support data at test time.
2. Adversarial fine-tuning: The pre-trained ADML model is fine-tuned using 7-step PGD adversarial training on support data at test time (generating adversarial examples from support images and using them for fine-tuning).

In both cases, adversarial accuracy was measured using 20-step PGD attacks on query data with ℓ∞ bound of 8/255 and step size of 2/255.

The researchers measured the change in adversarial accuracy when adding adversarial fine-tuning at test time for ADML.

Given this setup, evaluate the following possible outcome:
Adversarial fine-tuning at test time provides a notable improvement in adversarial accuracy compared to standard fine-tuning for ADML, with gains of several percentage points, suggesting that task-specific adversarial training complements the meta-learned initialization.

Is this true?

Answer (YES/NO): NO